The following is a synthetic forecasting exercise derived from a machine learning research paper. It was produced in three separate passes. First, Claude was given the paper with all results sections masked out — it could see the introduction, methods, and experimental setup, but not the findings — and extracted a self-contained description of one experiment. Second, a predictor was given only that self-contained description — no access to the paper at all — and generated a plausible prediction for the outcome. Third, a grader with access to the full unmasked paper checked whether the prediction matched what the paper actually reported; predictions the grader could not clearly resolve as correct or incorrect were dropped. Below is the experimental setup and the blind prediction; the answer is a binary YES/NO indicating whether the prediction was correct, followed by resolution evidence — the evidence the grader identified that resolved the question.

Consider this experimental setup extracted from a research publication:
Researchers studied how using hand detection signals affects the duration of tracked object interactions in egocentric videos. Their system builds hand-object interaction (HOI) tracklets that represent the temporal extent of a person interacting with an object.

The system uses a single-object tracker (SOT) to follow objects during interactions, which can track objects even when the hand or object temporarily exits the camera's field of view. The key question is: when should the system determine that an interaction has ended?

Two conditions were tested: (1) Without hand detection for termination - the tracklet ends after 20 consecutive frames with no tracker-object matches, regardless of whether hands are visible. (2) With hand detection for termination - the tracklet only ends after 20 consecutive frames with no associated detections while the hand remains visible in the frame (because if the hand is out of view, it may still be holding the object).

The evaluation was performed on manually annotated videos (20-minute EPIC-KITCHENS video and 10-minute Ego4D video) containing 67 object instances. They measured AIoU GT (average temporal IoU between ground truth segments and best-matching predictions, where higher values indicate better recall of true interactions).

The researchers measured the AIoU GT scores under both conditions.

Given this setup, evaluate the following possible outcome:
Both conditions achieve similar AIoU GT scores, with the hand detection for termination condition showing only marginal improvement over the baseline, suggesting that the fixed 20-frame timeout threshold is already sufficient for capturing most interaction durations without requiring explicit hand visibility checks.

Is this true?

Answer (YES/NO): NO